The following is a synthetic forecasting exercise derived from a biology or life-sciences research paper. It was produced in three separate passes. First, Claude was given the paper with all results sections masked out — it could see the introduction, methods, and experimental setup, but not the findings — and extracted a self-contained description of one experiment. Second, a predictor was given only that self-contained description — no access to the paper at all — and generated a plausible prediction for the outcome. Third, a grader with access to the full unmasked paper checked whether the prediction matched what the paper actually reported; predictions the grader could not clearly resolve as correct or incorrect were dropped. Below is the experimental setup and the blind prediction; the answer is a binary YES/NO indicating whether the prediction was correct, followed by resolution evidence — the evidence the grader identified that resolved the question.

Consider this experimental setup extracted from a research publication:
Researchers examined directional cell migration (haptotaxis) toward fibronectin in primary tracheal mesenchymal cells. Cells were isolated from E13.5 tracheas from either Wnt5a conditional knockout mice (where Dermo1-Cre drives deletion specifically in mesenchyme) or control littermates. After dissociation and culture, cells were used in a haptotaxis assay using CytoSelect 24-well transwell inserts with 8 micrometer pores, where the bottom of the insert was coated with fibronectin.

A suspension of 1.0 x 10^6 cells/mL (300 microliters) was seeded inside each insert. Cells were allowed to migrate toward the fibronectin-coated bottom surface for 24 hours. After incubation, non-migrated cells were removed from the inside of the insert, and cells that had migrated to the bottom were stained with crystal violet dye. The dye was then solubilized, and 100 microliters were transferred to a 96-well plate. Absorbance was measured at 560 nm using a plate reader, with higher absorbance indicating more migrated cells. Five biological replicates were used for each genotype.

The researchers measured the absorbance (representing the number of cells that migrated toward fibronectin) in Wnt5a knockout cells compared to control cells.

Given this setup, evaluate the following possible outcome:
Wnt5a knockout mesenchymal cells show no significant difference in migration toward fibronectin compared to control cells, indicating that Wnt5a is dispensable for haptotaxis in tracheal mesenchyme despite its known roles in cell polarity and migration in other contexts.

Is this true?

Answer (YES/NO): YES